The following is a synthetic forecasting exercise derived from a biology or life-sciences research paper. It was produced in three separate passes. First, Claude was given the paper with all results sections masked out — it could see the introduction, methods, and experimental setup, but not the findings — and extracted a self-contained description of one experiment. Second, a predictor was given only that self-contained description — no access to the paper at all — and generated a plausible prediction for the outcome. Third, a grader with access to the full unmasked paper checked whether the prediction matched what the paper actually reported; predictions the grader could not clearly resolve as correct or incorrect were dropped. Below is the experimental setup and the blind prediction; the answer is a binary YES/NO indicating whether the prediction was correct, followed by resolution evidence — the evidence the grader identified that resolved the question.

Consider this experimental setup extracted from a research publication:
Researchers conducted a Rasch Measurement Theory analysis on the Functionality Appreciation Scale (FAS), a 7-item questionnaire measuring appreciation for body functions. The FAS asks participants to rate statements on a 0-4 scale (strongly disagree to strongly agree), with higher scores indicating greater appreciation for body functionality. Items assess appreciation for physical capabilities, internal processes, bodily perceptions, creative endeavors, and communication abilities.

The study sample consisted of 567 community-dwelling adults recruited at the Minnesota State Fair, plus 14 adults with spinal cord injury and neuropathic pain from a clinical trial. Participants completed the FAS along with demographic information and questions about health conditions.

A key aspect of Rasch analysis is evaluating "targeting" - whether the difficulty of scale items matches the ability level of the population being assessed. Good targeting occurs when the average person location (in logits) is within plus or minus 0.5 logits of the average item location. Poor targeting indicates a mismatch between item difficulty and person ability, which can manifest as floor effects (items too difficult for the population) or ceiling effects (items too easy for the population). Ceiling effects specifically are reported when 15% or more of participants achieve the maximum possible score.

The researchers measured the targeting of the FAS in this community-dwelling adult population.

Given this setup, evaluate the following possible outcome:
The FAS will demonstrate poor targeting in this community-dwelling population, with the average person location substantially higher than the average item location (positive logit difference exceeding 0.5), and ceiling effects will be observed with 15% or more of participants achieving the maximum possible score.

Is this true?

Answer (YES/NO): YES